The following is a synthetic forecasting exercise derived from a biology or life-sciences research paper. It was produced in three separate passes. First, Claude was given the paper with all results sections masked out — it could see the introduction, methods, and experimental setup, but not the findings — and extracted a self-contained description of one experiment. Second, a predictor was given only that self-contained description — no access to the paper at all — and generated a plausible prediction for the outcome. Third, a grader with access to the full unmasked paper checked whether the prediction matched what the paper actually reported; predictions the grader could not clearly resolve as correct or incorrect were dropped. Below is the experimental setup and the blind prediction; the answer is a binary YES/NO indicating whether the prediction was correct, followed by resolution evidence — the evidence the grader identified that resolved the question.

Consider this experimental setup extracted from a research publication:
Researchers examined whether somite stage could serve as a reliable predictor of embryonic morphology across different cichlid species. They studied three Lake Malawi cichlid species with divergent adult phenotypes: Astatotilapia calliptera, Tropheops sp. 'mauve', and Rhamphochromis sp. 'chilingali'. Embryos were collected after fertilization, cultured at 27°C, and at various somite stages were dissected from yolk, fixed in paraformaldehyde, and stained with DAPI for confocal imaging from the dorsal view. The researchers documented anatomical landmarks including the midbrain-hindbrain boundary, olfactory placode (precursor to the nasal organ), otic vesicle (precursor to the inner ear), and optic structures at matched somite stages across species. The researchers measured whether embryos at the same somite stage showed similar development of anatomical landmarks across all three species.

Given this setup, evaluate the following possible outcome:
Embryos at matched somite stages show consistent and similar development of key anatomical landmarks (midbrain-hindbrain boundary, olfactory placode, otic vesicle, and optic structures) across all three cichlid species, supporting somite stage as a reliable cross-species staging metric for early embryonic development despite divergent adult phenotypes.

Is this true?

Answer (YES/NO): YES